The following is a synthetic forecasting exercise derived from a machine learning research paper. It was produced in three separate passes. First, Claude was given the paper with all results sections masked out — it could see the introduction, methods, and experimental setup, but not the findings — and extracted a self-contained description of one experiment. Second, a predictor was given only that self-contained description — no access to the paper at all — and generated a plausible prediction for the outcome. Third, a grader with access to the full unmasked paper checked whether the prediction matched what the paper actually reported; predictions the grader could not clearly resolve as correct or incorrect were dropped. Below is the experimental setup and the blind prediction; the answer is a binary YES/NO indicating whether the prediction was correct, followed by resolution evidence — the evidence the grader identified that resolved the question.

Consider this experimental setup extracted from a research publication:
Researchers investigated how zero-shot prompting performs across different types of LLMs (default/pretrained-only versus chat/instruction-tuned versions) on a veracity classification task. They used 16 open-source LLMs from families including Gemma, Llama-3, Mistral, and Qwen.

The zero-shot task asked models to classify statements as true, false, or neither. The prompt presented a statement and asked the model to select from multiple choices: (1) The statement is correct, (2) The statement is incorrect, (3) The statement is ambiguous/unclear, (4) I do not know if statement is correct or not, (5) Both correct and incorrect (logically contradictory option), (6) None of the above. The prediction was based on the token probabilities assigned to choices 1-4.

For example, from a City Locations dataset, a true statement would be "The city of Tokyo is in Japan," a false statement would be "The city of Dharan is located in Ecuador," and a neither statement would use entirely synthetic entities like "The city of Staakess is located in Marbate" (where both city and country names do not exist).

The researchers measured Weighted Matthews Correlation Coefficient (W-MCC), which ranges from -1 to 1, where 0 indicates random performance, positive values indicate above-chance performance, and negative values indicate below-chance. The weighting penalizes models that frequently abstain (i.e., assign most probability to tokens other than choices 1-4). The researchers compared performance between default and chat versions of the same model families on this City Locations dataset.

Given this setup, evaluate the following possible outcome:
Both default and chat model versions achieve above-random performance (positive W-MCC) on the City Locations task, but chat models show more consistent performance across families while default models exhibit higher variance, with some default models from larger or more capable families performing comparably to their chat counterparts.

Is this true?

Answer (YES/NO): NO